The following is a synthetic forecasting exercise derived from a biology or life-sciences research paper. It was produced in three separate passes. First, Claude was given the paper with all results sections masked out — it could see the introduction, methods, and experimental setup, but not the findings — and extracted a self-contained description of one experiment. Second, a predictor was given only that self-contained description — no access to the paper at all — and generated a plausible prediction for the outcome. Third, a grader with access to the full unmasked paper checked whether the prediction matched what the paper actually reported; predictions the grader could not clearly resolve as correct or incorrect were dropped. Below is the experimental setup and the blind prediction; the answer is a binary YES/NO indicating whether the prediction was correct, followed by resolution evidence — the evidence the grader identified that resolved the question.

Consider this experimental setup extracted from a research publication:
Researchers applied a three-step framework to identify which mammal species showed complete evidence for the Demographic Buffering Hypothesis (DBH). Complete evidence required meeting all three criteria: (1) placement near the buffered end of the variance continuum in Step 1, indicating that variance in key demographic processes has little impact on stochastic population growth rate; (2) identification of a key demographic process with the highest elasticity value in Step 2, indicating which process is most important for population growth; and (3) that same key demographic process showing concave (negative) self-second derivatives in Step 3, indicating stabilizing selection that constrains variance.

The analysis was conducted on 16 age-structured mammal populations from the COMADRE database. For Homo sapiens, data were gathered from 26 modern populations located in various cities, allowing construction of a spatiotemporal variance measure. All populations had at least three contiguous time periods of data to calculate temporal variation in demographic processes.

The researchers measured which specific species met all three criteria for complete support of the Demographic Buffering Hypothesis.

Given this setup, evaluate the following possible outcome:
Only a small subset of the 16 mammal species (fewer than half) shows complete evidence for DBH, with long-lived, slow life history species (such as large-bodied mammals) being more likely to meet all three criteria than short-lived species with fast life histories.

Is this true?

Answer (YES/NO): NO